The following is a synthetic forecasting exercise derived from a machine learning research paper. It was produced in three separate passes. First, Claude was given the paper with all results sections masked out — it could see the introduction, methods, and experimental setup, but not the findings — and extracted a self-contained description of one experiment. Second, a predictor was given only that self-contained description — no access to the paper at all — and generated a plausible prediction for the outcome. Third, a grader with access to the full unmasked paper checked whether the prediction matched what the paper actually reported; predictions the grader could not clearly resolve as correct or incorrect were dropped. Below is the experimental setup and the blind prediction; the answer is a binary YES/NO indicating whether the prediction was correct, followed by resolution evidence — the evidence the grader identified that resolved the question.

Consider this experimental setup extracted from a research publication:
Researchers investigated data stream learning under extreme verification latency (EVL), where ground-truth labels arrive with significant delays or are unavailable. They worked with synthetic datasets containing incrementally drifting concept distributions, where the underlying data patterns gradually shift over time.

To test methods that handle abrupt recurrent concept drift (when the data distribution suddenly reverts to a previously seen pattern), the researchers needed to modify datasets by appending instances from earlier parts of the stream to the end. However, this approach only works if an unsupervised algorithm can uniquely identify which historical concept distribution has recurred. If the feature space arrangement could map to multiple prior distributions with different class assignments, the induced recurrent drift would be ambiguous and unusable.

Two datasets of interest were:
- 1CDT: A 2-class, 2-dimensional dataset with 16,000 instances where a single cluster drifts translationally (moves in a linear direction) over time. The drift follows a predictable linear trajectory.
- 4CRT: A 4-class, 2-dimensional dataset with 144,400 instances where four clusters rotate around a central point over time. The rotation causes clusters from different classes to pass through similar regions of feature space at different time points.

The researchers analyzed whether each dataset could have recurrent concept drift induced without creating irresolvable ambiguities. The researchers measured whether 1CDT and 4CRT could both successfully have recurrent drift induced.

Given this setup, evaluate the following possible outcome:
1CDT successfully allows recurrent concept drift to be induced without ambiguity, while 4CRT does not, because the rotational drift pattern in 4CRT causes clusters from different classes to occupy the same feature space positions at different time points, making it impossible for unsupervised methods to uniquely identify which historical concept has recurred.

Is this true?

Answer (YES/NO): YES